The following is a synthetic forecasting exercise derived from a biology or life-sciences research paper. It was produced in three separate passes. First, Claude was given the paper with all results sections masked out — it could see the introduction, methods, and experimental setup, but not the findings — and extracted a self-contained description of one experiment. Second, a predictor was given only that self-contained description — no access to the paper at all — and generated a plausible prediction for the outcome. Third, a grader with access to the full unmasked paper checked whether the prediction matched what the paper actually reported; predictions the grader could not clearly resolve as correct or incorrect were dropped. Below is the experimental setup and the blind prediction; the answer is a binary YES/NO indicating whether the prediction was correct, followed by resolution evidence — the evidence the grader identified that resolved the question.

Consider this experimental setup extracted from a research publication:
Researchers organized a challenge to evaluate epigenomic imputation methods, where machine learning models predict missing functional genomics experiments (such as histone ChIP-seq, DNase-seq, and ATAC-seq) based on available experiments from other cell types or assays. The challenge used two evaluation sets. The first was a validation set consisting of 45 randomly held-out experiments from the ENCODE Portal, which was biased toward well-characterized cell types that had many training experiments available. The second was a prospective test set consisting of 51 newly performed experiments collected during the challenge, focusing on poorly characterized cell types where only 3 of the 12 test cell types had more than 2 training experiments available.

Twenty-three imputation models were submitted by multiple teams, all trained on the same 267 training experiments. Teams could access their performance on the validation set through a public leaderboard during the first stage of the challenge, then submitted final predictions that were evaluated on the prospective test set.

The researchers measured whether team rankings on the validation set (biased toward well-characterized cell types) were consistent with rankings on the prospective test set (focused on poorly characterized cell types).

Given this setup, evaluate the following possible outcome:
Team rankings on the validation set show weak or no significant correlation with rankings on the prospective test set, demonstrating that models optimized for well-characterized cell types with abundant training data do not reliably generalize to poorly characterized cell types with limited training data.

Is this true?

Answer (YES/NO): YES